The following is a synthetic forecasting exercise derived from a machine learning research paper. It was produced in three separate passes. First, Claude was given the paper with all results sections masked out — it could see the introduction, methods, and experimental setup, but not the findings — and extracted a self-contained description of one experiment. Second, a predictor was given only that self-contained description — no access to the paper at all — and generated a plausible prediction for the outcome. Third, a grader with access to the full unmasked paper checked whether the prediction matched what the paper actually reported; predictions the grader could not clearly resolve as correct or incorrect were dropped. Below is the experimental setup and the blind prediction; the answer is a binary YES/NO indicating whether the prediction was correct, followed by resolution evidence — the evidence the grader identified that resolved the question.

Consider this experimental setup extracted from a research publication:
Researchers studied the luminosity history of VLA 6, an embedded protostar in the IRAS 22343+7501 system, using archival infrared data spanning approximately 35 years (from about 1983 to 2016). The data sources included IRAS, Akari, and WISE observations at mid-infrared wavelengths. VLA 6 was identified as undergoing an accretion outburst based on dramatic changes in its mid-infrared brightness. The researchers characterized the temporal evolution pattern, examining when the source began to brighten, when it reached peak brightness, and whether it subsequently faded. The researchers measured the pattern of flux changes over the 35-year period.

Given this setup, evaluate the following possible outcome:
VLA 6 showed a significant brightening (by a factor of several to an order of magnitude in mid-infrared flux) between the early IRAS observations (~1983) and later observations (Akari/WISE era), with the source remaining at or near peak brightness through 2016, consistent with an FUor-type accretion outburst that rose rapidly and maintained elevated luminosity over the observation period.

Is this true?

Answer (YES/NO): NO